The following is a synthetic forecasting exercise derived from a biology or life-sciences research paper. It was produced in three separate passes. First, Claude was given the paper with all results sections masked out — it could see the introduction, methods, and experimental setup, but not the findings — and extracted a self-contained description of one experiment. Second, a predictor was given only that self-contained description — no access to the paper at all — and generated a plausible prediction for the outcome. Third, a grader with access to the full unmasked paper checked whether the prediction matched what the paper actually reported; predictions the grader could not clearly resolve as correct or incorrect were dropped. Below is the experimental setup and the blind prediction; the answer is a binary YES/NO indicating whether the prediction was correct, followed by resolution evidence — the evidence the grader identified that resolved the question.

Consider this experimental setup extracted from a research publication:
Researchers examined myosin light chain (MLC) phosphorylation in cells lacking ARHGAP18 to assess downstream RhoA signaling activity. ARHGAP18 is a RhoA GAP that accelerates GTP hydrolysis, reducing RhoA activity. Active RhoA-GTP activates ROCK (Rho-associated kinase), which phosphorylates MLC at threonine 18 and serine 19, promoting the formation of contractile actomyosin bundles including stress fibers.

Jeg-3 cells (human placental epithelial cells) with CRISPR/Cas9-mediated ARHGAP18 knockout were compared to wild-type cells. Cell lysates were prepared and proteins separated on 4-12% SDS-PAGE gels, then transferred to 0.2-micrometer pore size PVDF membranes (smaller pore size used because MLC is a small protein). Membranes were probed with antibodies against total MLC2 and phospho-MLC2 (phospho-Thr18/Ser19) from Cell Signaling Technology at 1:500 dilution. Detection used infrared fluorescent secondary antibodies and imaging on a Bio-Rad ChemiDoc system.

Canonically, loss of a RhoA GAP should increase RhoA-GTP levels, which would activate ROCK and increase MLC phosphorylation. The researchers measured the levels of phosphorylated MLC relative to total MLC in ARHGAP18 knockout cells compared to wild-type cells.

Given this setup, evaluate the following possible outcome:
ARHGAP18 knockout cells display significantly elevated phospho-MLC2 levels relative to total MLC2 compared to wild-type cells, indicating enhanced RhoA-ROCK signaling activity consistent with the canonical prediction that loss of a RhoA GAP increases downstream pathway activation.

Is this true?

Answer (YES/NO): YES